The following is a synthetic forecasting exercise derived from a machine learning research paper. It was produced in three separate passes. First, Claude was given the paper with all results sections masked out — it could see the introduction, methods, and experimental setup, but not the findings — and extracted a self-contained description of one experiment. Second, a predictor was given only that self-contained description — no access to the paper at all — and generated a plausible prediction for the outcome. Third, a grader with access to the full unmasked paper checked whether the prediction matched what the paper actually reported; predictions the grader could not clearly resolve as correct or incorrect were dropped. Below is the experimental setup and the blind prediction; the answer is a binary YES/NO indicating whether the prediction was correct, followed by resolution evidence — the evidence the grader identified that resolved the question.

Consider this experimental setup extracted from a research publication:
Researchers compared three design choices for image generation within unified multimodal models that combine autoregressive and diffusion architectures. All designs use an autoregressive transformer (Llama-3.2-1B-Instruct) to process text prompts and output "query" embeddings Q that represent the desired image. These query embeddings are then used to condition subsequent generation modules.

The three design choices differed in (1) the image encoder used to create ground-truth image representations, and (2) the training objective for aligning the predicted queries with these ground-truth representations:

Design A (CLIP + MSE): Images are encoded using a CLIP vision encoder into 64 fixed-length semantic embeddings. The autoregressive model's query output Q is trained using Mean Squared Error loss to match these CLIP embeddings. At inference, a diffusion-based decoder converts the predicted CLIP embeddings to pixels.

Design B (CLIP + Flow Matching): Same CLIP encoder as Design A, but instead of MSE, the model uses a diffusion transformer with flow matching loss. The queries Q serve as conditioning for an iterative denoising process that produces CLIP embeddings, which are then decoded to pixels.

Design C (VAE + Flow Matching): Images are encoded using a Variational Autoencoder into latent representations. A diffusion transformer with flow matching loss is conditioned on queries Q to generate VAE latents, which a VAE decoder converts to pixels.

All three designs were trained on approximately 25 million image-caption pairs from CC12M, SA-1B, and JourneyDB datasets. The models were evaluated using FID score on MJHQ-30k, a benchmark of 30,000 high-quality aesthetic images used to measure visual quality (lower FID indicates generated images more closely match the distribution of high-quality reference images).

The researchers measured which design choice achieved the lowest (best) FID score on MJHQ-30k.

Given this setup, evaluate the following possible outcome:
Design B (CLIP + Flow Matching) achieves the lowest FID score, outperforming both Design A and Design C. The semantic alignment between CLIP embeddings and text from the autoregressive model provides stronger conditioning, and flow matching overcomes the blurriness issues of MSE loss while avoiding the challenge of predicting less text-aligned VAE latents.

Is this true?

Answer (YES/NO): NO